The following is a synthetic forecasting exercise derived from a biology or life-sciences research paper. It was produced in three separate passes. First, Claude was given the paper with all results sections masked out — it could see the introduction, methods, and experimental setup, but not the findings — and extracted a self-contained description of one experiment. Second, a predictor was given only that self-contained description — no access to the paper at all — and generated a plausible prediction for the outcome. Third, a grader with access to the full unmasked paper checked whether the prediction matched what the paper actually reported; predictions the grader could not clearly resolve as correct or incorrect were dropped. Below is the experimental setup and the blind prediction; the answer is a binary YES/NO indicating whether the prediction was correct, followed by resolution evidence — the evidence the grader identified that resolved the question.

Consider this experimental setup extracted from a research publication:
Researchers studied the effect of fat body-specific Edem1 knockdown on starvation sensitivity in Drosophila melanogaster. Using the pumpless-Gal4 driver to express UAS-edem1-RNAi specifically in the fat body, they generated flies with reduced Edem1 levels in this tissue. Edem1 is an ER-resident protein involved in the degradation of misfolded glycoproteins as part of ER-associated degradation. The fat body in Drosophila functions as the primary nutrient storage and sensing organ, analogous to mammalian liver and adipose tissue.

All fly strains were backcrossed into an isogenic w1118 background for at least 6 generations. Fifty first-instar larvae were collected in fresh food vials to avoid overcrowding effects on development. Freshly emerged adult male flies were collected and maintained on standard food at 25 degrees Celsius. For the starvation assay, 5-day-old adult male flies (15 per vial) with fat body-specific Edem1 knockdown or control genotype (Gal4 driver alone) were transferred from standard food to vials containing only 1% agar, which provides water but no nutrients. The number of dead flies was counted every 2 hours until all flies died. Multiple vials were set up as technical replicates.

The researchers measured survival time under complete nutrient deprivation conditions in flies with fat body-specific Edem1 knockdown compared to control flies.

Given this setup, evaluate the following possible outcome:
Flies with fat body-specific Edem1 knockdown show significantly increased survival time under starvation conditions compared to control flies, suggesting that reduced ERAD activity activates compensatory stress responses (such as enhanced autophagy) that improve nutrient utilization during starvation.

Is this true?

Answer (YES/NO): NO